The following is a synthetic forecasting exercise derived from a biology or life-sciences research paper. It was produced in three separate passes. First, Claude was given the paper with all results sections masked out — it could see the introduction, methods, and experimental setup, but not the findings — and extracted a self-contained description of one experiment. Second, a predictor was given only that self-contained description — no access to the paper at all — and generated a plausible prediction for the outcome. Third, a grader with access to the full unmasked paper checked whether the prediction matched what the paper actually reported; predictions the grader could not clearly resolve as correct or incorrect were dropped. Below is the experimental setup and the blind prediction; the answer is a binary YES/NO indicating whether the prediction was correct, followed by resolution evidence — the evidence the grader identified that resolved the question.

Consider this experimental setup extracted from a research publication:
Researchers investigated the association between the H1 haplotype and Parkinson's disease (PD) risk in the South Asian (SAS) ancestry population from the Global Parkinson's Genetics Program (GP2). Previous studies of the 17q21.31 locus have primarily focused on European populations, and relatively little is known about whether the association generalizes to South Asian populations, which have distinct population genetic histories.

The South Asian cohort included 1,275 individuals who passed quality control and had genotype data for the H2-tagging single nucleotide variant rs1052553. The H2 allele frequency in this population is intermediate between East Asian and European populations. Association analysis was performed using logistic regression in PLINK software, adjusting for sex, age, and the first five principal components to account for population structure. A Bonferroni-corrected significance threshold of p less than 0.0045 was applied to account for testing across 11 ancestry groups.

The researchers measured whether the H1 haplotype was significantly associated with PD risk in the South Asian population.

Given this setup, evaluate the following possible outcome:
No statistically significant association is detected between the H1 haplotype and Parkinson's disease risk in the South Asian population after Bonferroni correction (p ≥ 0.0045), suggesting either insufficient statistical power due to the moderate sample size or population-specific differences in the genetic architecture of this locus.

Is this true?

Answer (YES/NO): YES